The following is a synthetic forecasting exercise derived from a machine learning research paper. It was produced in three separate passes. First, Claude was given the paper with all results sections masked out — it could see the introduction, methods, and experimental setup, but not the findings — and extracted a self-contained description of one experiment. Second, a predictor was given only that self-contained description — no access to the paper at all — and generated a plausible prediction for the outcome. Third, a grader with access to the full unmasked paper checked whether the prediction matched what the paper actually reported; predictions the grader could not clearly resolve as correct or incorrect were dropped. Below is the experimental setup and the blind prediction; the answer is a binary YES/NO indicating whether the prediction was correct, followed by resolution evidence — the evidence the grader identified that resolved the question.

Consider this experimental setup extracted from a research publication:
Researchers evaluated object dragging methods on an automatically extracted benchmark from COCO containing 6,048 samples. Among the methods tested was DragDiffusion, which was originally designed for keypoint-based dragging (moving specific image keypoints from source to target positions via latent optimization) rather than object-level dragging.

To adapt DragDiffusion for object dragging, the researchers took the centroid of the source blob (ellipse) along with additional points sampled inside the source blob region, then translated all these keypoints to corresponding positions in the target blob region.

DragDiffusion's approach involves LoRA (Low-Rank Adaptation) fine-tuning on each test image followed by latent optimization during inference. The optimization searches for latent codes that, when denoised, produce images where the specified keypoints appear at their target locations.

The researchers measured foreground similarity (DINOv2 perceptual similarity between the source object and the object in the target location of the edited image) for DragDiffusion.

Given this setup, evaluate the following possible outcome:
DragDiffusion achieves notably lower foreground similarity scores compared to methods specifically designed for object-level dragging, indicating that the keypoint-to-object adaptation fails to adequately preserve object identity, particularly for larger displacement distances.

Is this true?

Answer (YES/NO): NO